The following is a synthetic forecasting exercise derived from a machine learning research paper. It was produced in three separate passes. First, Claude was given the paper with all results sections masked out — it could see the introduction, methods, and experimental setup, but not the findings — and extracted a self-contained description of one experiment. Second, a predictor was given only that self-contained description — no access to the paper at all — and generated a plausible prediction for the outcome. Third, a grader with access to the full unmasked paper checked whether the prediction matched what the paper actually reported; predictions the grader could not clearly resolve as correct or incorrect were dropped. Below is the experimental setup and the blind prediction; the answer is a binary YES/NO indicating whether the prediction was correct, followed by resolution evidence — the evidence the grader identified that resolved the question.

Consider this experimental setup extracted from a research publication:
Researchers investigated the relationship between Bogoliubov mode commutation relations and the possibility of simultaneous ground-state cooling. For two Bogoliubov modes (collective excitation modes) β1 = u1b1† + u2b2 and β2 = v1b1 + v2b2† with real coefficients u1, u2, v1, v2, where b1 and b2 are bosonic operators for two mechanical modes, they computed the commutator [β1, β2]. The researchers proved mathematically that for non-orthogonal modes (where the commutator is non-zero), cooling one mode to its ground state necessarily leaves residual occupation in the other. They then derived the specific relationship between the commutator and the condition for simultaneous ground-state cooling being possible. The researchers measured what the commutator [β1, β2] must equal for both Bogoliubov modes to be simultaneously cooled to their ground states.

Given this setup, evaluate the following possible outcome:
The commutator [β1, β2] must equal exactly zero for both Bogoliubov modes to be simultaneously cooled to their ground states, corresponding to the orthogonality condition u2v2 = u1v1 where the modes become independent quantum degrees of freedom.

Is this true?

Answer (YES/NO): YES